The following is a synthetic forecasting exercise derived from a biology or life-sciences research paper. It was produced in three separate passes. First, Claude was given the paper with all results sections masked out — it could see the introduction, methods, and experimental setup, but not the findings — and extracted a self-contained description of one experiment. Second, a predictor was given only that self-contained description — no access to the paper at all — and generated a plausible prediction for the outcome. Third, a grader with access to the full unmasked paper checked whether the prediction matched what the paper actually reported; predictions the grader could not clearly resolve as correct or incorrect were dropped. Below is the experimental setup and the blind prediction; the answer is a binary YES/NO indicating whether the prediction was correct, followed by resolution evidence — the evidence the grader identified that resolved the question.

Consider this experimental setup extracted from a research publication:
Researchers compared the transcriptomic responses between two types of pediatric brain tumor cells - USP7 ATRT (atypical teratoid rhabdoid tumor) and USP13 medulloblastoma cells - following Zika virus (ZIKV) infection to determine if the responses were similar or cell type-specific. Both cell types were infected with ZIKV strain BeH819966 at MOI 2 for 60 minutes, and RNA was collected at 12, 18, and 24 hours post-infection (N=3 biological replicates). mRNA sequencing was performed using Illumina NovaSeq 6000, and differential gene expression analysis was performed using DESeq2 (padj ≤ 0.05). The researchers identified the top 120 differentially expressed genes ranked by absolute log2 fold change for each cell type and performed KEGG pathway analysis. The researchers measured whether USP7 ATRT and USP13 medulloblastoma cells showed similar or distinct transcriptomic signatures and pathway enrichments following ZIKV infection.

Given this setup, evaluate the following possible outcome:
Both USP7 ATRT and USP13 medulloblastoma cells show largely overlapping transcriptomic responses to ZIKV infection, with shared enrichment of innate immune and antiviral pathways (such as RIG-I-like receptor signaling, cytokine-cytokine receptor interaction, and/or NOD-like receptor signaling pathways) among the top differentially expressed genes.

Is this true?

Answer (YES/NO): NO